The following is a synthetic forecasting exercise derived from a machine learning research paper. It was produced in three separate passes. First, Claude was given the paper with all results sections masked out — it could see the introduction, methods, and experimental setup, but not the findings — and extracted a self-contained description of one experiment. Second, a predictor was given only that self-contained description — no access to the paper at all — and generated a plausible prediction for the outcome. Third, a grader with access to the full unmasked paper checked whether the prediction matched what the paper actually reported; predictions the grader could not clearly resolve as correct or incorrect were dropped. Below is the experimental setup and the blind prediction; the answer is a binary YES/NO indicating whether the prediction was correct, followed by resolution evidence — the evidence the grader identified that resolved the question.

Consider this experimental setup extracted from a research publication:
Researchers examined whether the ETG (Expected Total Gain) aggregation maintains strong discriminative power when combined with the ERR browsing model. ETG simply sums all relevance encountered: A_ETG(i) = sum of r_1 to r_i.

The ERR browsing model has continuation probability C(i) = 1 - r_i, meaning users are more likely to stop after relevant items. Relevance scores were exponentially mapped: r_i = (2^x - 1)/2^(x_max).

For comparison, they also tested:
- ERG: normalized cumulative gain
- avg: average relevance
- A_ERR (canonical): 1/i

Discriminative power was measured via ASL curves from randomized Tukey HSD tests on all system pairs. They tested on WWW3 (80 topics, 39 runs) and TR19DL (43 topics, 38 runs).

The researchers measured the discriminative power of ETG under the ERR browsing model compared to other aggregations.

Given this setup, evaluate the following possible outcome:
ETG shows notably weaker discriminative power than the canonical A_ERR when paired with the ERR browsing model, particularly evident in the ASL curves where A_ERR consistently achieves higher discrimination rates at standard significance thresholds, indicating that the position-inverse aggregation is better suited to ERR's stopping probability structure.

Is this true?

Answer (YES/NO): YES